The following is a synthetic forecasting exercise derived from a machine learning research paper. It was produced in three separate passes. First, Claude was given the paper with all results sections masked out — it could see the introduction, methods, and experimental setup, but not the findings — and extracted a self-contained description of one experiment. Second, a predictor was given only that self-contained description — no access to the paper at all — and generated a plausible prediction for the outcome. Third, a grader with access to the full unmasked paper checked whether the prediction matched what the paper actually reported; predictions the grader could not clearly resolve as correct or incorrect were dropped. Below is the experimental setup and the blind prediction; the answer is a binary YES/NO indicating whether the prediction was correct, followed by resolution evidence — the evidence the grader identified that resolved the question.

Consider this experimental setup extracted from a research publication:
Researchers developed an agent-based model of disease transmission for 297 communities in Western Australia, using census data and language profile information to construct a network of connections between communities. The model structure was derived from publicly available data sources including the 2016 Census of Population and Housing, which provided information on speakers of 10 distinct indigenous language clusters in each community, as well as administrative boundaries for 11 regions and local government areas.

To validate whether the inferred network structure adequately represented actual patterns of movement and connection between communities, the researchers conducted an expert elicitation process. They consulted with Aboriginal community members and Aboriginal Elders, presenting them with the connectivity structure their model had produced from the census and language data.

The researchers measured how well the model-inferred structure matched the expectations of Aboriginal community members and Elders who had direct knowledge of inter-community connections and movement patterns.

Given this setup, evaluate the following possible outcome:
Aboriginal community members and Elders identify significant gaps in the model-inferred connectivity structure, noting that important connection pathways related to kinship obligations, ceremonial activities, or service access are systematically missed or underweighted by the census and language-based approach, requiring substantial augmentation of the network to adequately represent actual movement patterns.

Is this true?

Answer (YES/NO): NO